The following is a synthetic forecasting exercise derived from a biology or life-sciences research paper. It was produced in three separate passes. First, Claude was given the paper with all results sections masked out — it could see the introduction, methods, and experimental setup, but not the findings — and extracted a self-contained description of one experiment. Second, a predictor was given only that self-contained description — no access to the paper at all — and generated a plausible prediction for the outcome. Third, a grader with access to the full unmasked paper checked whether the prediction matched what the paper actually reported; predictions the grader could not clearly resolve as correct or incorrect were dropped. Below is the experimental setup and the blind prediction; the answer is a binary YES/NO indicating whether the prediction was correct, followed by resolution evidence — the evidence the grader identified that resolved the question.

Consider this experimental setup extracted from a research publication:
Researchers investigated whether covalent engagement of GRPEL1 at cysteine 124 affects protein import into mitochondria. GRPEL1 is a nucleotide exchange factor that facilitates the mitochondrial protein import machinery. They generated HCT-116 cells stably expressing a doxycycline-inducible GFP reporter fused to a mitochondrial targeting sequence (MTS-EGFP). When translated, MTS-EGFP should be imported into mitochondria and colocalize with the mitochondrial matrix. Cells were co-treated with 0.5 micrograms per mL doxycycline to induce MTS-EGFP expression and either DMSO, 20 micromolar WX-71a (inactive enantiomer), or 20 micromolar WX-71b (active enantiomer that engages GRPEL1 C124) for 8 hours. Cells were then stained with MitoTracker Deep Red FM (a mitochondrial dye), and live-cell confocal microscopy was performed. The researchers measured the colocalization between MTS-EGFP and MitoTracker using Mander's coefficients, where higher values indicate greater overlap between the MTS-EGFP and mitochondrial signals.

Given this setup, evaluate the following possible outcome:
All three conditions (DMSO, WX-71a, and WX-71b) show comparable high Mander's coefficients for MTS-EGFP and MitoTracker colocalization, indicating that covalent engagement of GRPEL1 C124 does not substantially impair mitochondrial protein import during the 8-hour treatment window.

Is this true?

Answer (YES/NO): NO